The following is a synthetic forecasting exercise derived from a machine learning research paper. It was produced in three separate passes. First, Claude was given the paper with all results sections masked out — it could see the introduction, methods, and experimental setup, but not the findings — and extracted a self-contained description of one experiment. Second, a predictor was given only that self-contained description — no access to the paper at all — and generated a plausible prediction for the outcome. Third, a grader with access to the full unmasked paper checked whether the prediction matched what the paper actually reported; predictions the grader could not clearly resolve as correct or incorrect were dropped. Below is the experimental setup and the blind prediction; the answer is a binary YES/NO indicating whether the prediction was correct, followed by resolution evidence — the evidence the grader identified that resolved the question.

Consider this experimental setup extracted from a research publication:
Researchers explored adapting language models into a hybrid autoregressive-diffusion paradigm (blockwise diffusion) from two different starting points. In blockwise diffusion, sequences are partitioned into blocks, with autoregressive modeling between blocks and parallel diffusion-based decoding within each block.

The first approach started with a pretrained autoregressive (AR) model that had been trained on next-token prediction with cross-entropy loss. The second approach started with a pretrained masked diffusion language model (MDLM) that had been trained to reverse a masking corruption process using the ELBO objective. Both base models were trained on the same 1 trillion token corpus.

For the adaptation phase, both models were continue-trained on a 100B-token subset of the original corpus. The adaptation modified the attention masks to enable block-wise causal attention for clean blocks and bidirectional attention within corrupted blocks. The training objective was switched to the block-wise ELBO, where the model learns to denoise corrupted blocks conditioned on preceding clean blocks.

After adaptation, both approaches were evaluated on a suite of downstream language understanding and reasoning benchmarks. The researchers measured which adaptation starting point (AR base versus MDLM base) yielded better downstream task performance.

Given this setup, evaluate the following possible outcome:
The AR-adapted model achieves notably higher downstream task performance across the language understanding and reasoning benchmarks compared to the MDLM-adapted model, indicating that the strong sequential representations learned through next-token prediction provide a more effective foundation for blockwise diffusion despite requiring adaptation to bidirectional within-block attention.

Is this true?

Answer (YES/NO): YES